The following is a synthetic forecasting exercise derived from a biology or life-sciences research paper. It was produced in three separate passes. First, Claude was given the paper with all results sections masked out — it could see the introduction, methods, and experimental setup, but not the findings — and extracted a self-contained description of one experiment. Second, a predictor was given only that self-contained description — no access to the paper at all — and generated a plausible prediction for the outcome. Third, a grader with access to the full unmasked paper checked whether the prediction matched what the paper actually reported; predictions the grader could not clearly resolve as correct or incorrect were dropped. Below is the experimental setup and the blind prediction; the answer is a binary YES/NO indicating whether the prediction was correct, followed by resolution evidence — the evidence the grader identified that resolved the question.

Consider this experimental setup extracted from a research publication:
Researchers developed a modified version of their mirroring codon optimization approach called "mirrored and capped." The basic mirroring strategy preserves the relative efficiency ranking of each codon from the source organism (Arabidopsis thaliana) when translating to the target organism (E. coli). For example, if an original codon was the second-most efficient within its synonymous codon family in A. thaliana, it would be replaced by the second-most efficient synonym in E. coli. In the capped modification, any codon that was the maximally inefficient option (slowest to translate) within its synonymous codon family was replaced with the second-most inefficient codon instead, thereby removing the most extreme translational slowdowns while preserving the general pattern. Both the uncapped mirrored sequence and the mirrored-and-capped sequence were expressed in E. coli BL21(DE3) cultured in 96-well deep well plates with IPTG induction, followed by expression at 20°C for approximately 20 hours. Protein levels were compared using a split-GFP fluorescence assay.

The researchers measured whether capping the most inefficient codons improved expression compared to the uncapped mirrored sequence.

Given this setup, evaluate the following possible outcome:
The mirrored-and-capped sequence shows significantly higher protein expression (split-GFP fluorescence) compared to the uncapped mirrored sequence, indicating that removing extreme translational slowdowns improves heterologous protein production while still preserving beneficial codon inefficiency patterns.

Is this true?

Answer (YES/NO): NO